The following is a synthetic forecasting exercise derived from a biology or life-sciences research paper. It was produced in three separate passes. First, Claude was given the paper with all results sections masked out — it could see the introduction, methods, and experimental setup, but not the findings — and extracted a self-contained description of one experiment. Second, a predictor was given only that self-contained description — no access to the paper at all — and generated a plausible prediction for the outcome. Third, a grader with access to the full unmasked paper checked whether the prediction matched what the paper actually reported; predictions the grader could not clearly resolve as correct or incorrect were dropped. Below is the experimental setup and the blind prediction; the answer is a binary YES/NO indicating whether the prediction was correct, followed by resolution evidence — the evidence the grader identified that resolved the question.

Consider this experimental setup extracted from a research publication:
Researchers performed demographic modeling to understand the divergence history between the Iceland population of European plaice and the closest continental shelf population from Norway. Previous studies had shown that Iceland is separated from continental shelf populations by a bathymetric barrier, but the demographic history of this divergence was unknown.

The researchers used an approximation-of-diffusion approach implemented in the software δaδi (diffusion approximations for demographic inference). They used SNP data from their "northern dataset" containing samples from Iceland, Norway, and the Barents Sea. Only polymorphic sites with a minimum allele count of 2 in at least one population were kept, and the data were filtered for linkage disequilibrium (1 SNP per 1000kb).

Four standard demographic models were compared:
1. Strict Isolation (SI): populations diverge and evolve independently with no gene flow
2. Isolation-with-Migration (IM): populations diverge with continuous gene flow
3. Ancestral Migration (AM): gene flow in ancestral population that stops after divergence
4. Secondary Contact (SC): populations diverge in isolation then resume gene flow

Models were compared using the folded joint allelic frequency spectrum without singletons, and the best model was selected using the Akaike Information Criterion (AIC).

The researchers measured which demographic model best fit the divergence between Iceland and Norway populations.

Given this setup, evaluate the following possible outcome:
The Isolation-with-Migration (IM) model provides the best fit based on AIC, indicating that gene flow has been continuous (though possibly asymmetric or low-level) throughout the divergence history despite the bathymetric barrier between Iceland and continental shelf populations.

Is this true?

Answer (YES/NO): NO